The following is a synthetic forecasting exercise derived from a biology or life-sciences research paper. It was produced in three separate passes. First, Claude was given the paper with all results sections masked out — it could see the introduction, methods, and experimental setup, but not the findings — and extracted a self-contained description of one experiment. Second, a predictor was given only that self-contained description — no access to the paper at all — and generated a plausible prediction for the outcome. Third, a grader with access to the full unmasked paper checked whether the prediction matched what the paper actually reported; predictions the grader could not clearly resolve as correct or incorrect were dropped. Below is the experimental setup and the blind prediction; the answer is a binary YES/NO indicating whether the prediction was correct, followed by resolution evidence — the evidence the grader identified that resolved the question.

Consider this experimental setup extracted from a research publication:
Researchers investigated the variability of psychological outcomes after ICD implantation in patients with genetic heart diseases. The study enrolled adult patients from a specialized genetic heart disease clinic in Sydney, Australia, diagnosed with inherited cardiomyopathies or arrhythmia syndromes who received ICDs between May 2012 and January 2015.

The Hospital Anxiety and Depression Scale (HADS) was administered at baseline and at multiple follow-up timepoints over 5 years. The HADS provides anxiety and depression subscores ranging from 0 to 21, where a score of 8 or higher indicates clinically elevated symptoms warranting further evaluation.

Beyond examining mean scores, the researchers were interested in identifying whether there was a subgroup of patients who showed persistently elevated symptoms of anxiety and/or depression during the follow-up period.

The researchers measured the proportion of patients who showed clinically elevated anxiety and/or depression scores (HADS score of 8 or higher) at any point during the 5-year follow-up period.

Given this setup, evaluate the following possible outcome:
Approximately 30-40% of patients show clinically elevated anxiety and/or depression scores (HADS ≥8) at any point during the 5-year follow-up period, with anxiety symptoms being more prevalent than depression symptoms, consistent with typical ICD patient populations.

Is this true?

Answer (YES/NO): NO